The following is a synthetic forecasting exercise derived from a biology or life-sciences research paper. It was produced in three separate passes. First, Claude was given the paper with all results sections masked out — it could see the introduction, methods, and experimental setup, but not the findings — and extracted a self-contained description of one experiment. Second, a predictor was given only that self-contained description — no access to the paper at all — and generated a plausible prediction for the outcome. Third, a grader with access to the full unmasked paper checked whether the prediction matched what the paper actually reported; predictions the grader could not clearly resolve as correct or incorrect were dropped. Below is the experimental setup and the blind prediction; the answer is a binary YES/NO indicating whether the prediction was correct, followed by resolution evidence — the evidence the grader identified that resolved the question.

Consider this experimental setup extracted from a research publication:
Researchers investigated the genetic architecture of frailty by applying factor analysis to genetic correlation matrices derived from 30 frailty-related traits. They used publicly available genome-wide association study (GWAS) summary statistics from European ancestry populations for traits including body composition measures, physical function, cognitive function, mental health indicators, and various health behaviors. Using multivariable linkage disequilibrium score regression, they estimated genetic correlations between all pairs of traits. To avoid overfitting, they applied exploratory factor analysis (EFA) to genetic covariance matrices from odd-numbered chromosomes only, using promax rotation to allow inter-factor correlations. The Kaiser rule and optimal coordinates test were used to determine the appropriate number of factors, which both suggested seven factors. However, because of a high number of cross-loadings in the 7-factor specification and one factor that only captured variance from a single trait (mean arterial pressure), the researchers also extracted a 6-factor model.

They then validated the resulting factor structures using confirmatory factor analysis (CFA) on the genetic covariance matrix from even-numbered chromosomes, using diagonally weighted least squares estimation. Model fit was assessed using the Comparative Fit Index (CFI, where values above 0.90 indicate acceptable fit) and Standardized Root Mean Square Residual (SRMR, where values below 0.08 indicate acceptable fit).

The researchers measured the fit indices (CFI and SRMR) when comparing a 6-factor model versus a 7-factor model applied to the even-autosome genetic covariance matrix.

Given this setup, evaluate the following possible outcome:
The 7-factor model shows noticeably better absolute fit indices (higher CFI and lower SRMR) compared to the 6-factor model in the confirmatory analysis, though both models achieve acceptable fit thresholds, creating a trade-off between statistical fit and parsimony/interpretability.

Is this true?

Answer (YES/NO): NO